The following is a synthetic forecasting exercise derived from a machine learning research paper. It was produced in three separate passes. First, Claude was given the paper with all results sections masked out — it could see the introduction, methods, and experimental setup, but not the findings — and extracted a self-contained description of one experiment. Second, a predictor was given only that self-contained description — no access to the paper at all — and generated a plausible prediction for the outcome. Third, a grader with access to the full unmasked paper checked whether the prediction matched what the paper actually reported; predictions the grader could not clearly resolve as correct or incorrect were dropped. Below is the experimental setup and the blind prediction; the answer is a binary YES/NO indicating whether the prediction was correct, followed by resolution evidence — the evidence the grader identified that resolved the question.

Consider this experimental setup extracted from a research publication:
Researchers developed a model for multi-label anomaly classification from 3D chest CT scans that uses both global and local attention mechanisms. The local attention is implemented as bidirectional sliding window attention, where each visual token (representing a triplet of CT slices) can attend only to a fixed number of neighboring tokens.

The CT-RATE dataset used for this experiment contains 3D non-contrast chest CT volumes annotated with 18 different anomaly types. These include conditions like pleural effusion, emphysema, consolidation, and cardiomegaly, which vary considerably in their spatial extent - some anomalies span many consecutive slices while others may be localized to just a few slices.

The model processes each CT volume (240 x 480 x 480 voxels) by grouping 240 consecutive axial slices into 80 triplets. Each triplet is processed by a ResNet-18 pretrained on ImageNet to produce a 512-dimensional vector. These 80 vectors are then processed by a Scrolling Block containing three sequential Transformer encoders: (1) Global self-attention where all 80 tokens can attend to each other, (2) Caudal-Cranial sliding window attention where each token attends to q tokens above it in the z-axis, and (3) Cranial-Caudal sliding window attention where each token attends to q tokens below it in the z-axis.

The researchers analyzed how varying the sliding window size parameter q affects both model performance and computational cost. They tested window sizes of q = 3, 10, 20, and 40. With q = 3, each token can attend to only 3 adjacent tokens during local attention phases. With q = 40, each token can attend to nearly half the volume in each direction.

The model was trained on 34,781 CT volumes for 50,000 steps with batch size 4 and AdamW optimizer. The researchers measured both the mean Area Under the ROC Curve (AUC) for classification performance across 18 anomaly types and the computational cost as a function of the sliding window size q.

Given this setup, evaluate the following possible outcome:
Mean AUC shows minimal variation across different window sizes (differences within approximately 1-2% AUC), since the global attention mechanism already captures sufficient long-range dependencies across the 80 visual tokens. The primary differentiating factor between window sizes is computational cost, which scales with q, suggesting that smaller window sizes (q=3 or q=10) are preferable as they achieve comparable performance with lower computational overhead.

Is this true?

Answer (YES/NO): NO